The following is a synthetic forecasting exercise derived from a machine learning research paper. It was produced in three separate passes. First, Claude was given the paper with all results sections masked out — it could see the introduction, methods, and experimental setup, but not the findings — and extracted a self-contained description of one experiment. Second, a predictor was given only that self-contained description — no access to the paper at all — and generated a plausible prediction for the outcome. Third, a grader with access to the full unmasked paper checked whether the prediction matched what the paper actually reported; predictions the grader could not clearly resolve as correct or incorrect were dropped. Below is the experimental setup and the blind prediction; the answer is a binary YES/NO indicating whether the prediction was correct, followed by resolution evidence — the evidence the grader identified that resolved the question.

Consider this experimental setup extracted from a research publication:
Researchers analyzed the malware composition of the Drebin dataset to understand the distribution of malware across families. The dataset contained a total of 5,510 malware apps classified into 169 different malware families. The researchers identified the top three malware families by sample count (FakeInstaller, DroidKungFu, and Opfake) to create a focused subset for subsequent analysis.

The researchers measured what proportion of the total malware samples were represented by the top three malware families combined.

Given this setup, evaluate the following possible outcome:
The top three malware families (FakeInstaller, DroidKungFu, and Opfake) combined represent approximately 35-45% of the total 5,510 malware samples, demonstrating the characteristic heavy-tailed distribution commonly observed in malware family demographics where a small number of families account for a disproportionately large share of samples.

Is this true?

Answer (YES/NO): YES